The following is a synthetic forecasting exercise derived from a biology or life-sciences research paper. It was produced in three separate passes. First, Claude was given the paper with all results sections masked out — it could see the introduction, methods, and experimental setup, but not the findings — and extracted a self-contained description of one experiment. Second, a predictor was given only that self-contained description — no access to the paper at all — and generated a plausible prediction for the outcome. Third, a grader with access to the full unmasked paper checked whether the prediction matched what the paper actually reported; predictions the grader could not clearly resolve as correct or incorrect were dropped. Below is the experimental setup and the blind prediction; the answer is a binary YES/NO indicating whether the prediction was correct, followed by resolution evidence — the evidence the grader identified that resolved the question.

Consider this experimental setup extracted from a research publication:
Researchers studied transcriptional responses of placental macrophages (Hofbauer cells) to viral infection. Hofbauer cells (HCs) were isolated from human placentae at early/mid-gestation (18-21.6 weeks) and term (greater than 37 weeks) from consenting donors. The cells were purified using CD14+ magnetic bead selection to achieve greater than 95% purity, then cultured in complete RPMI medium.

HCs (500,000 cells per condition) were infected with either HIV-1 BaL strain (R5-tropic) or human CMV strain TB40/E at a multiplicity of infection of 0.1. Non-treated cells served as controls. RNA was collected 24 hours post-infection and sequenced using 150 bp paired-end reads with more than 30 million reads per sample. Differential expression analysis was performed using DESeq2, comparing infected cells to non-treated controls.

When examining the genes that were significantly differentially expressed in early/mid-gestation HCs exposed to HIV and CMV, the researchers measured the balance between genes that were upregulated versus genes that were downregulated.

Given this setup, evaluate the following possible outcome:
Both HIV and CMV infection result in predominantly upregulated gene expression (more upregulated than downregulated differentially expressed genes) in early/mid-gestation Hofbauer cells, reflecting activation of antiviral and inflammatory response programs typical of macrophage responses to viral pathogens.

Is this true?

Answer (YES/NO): NO